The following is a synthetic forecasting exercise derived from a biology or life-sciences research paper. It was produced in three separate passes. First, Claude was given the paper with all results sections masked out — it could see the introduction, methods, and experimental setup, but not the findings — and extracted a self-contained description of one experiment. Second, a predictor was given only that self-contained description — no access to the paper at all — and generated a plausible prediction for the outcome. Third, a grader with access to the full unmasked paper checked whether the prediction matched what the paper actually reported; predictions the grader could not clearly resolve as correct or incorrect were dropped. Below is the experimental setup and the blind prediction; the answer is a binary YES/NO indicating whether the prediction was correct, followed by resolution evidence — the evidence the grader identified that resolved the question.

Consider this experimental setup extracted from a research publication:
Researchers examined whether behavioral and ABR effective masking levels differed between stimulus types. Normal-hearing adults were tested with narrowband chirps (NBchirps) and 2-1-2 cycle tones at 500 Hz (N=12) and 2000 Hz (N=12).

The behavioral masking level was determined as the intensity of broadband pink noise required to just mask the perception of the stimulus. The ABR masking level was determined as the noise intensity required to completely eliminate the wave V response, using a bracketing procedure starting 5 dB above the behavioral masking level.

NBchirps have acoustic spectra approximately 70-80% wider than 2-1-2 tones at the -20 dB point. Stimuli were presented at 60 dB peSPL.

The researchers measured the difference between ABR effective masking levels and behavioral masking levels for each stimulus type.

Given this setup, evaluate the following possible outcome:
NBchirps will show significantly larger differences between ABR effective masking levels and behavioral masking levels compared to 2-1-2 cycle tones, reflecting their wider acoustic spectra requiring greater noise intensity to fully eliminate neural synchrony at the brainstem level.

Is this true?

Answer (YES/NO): NO